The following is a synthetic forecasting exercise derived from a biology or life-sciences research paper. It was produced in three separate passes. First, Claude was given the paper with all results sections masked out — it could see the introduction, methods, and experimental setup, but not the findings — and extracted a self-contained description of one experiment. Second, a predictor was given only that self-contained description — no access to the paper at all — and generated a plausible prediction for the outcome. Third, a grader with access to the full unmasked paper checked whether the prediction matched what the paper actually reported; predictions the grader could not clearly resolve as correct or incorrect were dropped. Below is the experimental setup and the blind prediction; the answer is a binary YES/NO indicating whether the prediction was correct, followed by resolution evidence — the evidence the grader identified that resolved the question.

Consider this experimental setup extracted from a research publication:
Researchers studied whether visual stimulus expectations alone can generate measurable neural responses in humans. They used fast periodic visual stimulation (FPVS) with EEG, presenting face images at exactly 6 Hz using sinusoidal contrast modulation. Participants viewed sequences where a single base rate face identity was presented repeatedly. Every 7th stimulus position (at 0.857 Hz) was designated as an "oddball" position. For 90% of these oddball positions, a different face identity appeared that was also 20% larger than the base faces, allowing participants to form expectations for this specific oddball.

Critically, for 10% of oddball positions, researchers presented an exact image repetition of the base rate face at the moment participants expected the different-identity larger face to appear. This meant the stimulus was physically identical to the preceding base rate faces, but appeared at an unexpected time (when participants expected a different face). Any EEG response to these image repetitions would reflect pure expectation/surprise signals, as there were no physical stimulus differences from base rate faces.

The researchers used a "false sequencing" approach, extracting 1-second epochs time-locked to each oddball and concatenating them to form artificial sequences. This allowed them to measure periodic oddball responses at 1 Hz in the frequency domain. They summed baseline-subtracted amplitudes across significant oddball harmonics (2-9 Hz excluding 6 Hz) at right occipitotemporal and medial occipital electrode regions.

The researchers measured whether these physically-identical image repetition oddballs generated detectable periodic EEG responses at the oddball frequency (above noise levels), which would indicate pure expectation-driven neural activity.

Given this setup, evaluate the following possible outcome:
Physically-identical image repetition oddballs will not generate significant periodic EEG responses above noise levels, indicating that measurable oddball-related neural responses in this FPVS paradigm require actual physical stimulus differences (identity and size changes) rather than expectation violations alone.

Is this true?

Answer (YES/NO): YES